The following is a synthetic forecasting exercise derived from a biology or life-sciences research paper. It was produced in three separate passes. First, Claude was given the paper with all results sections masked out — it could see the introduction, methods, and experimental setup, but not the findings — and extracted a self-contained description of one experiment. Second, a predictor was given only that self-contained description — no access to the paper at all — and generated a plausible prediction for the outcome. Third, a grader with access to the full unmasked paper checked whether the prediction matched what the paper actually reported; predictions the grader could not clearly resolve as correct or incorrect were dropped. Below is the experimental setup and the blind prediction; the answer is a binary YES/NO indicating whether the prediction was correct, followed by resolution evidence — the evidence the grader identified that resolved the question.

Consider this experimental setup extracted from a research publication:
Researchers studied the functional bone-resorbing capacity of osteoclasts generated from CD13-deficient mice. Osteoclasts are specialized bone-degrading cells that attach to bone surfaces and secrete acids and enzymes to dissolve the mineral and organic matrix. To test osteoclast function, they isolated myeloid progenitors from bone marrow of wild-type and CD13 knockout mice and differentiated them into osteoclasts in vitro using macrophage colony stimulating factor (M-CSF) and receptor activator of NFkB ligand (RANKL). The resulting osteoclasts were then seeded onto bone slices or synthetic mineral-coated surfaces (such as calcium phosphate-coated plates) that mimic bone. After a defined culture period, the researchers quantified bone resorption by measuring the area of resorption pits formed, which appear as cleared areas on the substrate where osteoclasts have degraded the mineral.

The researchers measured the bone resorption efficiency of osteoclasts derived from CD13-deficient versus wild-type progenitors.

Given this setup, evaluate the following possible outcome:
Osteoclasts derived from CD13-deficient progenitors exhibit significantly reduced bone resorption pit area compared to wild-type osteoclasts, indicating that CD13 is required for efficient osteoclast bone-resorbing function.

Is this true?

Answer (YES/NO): NO